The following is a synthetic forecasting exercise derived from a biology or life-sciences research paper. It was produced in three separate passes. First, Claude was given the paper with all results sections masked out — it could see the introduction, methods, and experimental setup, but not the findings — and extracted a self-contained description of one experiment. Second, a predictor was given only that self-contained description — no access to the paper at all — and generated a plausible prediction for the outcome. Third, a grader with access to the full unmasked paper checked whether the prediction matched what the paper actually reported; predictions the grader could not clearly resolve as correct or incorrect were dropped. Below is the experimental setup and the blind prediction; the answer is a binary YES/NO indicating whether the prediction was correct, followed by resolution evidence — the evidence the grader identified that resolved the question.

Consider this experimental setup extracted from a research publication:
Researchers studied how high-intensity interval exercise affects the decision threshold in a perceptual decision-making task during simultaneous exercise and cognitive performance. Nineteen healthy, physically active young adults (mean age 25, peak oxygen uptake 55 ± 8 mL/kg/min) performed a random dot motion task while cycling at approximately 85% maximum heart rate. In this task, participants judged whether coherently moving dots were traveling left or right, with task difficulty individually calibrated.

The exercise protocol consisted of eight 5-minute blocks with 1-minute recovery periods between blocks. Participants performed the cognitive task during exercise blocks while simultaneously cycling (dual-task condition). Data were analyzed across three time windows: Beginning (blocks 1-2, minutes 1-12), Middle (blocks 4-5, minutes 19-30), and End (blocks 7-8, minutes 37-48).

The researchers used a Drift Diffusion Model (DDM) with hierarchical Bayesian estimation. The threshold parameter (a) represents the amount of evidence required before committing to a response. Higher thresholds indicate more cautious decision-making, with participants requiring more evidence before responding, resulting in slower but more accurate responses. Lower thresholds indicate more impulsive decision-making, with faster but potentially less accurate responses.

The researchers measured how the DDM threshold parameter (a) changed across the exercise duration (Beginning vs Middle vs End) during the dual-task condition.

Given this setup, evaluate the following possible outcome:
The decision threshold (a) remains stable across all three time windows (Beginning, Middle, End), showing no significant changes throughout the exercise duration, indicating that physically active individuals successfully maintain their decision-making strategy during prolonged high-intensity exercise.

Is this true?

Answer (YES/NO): NO